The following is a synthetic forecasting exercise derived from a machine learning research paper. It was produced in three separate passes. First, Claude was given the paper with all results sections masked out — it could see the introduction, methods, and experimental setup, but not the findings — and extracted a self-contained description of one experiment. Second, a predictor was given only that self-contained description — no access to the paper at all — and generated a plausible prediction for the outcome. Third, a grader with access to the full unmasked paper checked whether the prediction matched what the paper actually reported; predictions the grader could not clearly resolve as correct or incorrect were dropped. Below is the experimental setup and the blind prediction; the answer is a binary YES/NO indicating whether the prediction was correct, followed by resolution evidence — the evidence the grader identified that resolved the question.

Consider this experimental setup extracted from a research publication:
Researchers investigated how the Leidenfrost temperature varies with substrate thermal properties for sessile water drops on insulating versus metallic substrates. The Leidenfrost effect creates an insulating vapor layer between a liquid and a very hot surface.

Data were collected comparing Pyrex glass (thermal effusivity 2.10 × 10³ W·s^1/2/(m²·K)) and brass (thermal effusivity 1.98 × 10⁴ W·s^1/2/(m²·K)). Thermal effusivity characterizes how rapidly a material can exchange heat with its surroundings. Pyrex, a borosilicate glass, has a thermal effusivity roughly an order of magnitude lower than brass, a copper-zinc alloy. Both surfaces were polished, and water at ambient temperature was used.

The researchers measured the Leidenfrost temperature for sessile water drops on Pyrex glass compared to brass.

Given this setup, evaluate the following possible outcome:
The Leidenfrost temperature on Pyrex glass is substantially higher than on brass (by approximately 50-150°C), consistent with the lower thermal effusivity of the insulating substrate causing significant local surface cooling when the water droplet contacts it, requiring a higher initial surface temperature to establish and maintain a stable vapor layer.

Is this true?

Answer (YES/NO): NO